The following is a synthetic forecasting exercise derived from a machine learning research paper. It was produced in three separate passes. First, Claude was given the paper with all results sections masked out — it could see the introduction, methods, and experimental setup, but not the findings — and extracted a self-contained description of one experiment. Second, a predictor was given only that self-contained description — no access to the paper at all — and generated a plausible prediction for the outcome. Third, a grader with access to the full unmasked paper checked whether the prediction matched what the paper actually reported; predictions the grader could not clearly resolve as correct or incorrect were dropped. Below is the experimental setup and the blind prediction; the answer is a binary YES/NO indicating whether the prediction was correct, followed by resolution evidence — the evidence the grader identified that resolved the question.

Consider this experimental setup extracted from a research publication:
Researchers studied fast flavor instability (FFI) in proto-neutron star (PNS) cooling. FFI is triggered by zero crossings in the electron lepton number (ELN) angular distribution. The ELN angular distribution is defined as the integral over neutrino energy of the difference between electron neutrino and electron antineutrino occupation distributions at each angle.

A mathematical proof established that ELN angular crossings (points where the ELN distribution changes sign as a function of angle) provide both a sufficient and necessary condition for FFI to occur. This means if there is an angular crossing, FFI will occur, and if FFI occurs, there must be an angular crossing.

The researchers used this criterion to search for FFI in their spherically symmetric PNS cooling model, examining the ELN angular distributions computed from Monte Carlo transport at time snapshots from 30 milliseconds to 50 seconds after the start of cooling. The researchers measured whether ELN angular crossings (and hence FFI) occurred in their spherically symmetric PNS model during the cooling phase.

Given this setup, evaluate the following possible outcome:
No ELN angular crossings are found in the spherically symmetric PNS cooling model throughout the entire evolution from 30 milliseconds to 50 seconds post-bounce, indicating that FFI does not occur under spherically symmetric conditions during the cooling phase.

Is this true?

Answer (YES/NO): YES